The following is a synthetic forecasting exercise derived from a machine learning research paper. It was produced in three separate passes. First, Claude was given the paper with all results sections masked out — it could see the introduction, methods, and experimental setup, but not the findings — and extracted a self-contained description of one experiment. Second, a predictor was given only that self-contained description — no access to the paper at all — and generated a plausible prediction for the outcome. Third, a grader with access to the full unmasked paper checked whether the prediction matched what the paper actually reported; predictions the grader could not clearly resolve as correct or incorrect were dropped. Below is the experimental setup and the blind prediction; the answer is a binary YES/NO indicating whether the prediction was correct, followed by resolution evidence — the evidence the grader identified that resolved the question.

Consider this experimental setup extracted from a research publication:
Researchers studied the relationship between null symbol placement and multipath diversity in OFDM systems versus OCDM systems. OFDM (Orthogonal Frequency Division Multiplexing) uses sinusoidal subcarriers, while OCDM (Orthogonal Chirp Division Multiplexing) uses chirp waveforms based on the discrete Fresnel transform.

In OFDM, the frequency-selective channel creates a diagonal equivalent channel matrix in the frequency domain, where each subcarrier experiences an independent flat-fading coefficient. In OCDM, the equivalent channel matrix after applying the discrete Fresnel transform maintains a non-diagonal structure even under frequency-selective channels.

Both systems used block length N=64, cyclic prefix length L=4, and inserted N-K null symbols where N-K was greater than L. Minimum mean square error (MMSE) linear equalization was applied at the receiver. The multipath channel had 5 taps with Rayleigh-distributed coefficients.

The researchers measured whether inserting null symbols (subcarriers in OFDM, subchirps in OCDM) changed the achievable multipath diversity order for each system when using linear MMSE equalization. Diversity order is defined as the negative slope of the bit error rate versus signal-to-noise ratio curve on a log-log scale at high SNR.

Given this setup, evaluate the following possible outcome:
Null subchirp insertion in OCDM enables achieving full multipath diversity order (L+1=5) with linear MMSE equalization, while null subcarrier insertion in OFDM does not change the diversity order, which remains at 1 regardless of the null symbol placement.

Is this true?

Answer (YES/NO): YES